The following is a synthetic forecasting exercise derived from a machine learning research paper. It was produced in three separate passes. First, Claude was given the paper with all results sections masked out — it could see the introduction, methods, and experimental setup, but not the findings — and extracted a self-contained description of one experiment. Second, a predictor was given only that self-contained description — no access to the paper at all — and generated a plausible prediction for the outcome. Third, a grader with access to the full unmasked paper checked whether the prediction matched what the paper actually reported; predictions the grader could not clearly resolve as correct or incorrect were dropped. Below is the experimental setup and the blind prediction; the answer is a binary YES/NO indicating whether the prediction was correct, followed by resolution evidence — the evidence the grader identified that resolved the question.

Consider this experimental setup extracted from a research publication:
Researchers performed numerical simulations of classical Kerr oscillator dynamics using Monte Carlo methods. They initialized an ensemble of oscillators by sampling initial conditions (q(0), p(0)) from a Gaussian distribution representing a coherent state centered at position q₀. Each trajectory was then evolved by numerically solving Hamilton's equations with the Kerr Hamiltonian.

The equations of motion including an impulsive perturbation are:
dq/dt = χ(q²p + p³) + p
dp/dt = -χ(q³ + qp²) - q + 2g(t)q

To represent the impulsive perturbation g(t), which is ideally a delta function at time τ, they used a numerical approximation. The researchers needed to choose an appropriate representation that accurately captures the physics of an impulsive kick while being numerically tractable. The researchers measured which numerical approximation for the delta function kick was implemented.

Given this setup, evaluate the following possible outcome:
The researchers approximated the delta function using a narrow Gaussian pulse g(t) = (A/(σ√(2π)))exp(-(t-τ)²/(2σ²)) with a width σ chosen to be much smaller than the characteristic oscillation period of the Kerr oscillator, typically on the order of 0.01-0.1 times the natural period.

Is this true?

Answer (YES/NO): NO